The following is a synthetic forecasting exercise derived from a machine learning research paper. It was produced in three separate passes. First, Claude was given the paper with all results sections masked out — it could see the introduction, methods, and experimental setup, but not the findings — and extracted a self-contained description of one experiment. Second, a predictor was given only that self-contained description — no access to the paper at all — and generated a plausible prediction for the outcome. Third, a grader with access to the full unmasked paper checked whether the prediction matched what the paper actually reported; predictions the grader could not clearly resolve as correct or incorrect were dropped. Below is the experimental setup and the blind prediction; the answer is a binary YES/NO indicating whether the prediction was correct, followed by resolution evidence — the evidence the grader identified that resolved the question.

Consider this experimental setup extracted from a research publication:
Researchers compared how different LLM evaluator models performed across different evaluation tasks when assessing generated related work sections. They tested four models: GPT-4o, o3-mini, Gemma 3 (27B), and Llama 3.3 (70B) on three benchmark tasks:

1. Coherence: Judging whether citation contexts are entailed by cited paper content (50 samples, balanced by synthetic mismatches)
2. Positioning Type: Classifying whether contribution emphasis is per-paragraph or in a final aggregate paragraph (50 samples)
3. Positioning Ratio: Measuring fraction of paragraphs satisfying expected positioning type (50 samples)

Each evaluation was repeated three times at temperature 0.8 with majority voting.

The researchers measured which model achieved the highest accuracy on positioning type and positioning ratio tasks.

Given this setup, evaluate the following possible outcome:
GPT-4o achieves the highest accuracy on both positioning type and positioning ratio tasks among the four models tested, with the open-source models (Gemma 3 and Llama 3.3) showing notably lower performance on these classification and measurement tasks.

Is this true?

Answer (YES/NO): NO